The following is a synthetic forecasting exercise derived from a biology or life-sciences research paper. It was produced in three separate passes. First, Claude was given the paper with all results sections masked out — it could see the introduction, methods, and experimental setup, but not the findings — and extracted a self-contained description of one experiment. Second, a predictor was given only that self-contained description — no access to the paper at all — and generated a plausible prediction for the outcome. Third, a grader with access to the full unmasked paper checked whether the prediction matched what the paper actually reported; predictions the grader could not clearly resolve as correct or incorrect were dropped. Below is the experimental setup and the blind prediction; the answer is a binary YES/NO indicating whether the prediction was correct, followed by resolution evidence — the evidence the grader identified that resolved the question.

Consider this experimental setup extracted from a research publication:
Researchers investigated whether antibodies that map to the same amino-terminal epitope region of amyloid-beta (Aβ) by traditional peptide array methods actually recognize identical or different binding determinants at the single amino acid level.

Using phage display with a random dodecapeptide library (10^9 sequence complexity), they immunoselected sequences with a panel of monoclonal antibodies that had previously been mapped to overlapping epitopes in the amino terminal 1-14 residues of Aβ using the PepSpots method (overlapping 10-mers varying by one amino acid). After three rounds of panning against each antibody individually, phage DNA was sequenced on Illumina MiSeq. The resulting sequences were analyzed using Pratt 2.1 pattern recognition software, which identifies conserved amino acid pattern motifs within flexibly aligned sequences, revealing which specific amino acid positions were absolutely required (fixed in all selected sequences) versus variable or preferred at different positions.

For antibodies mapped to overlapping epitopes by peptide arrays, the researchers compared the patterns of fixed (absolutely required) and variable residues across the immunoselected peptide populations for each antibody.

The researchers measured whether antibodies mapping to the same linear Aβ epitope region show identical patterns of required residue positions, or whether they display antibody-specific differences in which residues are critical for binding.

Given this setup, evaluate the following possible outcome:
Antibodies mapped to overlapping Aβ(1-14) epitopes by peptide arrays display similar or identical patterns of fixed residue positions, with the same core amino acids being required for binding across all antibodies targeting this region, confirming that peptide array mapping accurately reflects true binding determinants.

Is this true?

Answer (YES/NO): NO